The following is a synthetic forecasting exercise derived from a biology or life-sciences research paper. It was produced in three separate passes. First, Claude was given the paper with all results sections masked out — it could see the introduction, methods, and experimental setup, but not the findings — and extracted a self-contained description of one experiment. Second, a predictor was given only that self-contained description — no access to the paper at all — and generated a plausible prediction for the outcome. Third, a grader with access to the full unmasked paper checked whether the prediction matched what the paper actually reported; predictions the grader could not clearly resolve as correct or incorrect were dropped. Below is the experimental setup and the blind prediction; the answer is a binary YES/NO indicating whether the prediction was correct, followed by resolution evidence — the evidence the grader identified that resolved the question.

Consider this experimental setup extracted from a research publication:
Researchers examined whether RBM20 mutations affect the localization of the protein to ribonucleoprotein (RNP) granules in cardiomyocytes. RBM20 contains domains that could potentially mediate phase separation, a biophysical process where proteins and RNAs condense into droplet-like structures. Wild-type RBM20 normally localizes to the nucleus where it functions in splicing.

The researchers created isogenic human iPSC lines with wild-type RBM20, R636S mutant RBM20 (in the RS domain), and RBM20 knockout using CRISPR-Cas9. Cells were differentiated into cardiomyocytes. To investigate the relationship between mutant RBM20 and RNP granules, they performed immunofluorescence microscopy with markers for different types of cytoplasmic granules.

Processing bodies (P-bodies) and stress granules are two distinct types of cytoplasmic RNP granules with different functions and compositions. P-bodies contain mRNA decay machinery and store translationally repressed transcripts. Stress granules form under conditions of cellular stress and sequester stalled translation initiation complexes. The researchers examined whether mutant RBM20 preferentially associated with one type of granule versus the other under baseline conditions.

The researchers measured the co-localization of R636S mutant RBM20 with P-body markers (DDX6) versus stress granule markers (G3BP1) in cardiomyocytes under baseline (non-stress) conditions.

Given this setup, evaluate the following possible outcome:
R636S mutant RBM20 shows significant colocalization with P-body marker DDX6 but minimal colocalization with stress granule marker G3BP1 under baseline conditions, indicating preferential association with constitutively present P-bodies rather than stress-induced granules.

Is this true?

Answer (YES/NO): YES